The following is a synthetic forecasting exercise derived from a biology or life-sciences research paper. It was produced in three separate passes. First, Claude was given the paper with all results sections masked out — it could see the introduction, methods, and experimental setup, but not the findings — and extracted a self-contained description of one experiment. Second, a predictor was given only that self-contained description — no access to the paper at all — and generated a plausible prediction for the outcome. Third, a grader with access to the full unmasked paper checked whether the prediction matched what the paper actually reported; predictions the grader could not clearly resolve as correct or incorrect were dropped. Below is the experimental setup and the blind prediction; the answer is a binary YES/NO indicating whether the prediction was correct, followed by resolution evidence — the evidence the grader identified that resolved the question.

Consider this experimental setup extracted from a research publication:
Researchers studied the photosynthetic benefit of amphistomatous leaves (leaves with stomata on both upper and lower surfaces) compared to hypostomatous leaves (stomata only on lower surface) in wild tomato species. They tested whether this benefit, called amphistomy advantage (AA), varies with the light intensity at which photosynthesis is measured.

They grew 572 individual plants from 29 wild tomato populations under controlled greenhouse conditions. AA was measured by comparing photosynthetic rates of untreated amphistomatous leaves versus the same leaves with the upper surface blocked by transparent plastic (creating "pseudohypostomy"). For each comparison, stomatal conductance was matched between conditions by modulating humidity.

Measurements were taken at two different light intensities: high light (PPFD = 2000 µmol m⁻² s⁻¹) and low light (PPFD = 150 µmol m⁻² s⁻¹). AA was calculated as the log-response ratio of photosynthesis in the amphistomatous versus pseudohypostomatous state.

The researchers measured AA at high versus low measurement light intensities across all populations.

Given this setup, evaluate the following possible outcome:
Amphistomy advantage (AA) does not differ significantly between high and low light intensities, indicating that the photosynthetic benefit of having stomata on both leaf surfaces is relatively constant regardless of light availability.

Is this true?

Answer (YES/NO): NO